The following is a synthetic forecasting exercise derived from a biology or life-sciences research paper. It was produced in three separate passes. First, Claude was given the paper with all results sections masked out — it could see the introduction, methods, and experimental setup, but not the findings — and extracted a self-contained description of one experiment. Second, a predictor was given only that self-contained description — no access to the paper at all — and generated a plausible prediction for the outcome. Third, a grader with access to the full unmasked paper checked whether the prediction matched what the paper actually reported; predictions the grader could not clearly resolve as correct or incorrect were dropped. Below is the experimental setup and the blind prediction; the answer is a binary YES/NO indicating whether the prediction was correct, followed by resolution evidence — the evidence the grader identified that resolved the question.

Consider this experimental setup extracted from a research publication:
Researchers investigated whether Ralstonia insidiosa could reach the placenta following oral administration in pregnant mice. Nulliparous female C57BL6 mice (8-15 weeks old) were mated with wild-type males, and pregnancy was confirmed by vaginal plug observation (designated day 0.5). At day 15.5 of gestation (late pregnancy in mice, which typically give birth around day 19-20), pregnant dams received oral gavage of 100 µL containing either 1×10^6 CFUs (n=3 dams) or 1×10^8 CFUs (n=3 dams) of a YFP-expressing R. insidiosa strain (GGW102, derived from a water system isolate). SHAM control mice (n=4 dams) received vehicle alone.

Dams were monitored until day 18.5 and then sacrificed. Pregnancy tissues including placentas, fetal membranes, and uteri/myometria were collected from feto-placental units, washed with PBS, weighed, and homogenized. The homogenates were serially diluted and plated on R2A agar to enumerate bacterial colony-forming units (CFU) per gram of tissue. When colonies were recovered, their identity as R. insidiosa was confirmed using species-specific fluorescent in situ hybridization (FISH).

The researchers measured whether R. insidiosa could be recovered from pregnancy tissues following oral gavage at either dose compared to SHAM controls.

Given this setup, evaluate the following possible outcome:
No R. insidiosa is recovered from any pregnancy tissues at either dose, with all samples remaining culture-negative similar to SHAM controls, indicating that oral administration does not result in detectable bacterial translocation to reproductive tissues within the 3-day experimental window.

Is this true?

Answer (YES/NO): YES